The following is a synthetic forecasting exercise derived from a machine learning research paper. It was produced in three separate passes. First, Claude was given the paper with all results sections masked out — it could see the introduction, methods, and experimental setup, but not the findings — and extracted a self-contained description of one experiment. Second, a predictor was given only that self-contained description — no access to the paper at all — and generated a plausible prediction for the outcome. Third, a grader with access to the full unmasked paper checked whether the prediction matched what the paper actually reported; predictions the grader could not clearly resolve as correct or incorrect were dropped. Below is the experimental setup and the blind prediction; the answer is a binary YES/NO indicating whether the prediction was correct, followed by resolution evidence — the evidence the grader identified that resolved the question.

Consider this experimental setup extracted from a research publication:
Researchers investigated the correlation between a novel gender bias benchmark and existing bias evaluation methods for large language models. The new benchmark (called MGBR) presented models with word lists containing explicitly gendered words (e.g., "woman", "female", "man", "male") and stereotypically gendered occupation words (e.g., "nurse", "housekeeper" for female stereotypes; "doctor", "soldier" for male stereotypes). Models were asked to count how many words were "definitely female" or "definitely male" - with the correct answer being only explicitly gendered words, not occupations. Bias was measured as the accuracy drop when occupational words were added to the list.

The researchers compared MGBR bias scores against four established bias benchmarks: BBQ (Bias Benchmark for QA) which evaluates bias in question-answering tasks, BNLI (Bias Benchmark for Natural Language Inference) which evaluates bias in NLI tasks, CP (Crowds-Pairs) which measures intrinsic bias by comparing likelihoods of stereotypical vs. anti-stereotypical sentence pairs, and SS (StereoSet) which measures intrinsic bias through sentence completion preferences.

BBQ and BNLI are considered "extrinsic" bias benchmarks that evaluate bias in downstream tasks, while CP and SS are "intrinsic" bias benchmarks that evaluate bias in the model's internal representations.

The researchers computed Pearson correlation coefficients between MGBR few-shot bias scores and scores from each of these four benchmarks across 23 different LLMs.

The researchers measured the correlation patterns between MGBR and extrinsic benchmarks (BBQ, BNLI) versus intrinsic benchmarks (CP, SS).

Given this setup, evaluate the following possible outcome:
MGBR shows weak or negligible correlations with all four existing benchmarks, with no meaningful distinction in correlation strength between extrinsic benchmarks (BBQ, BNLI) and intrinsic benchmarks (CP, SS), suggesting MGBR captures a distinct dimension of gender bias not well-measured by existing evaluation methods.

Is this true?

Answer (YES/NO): NO